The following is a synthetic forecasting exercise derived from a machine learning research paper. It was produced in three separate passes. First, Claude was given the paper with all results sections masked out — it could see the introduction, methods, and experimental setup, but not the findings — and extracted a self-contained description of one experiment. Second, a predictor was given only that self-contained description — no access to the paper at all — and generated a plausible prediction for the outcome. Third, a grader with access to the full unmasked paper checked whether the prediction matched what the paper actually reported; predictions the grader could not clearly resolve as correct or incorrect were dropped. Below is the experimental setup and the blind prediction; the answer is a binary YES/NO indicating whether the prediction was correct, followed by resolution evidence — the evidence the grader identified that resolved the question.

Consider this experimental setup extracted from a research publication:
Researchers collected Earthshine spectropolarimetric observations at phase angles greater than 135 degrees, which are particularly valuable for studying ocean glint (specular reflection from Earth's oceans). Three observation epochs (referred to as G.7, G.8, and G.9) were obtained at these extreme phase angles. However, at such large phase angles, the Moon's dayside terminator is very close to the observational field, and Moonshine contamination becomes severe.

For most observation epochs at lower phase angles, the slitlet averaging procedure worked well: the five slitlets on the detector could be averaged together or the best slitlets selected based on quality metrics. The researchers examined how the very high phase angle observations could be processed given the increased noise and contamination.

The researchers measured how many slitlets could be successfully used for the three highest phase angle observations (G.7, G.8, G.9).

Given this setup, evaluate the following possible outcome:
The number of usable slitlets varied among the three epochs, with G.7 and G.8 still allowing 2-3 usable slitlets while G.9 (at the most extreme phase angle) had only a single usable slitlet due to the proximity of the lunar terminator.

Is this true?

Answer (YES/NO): NO